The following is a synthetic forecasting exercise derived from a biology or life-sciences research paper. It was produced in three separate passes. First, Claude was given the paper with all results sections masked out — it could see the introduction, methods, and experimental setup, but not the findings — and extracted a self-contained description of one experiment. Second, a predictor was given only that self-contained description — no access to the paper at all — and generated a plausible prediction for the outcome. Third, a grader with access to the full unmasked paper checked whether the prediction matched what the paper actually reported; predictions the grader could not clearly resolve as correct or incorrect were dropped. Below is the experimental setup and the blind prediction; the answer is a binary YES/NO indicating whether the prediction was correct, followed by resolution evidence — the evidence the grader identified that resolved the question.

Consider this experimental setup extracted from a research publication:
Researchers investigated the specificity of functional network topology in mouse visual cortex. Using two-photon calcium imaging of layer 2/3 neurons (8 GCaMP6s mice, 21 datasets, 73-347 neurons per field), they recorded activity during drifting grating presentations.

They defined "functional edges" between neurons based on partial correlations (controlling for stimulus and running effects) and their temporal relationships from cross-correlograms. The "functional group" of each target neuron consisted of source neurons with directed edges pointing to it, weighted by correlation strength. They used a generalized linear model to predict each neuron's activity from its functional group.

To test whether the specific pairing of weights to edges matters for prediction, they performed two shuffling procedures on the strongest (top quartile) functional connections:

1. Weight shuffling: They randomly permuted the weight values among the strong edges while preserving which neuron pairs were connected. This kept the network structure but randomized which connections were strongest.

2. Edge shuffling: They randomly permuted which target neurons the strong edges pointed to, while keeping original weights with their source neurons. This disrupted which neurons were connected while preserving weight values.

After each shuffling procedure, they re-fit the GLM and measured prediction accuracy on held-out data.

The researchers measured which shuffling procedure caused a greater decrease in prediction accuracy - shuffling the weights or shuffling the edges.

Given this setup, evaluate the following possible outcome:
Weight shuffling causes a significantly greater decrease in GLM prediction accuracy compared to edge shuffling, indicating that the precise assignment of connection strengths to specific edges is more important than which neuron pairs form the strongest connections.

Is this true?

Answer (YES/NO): NO